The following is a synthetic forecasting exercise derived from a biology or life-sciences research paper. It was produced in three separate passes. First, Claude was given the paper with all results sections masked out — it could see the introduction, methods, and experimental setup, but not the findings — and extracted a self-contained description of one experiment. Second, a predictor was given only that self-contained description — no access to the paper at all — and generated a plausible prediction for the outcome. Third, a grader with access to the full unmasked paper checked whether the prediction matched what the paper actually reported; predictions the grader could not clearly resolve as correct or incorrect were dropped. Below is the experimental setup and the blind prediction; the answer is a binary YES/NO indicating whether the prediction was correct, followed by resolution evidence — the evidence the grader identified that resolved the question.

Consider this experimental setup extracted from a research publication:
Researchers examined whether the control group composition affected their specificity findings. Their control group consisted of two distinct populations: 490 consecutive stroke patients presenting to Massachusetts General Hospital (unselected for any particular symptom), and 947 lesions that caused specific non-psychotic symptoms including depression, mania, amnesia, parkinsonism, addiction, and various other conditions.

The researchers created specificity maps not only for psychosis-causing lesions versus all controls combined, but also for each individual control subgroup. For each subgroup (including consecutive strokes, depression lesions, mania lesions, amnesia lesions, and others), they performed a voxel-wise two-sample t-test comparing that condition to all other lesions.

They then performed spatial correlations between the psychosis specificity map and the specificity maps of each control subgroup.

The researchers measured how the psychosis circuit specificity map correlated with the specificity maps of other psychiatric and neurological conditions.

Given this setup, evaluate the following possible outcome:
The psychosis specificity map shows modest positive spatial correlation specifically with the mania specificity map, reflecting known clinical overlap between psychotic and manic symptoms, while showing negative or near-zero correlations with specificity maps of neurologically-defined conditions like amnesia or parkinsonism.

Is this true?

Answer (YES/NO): NO